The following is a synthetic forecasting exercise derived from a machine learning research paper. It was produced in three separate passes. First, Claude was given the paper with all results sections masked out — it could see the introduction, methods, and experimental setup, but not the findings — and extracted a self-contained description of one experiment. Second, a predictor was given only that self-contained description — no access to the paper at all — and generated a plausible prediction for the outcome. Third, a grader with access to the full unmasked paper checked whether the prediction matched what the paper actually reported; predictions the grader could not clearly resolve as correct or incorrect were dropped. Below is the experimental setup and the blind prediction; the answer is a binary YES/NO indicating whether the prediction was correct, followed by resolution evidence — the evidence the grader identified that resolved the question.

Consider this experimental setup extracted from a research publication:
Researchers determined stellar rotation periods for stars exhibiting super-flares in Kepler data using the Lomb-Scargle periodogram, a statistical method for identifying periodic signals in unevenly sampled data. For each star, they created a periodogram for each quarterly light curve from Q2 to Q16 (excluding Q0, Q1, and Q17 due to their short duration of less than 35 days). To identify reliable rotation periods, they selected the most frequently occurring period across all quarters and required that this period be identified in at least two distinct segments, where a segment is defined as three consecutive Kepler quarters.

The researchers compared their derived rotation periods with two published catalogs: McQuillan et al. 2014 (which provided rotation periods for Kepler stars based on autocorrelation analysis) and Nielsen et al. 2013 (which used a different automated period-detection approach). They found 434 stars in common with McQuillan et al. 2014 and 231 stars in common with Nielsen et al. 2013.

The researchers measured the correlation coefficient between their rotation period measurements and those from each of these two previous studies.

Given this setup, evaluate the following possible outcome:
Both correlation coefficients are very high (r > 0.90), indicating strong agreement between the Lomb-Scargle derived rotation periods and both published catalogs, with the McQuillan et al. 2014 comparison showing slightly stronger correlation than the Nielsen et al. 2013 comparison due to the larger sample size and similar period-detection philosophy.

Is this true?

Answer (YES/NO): NO